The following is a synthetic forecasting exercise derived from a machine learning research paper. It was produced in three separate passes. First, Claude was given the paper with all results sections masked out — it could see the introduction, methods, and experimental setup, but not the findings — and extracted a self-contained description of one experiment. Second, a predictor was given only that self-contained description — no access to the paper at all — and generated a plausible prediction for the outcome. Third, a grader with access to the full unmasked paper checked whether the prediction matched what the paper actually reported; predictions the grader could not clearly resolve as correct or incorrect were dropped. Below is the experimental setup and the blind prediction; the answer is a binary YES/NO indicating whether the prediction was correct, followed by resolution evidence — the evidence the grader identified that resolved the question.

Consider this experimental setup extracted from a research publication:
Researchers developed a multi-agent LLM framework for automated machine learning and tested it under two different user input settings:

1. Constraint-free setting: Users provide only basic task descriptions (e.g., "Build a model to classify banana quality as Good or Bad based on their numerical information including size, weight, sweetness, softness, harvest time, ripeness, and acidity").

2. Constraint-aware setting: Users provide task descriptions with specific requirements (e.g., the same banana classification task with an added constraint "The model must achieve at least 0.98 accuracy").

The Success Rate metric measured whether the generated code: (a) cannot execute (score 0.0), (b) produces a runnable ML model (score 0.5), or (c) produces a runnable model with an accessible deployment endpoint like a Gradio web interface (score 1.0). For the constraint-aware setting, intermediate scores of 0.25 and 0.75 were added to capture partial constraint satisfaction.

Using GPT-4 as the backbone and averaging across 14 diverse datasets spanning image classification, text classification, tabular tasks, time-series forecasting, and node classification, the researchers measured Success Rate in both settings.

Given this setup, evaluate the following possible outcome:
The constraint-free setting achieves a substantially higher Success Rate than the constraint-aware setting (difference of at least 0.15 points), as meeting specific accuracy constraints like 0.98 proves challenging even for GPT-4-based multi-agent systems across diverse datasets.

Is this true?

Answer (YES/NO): NO